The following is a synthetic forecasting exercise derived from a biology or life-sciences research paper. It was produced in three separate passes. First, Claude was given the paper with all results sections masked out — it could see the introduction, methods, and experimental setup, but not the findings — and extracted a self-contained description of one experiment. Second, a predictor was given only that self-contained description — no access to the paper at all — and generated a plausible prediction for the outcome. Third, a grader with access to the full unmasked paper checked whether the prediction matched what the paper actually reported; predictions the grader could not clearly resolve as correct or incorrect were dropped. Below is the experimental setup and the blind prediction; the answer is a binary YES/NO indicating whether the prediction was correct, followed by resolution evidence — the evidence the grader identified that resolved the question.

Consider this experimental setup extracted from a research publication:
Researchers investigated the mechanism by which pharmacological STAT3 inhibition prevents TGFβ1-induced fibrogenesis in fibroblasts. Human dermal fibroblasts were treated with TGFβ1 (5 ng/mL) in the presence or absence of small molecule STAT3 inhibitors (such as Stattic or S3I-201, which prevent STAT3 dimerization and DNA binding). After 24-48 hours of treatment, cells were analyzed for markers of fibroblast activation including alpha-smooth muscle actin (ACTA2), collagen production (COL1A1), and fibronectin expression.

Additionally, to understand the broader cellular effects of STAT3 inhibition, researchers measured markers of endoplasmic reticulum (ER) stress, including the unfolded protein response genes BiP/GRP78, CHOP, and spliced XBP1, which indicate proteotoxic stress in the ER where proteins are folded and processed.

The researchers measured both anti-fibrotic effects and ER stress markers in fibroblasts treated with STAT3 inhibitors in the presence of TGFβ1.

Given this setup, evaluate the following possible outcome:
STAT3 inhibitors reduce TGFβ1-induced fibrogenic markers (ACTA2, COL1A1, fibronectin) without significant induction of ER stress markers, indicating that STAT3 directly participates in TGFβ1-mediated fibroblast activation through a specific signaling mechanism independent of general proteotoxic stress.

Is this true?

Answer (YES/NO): NO